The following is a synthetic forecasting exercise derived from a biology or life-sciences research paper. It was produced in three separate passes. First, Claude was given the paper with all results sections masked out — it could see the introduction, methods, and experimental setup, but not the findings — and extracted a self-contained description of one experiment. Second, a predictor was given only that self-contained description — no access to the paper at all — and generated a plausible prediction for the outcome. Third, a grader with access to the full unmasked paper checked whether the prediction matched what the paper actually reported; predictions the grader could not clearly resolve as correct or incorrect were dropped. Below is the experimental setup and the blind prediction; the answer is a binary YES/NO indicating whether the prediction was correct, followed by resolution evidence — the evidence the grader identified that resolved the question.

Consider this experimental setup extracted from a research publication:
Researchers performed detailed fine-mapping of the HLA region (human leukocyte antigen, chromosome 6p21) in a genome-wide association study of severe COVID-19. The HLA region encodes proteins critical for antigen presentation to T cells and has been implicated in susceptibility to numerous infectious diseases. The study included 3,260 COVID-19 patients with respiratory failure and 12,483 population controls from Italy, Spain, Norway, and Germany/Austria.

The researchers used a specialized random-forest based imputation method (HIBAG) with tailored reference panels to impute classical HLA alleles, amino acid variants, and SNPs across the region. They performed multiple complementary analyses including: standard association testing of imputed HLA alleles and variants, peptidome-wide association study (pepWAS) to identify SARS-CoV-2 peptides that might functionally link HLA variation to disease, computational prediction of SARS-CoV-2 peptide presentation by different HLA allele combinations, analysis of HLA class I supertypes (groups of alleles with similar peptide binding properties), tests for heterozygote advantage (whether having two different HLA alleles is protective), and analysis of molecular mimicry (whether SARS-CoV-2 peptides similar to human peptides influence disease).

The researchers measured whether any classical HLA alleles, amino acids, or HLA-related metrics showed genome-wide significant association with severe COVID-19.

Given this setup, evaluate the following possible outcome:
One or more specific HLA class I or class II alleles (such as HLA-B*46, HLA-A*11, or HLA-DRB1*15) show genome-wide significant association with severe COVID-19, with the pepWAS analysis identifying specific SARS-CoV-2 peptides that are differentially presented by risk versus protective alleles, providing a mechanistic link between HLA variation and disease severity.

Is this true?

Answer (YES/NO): NO